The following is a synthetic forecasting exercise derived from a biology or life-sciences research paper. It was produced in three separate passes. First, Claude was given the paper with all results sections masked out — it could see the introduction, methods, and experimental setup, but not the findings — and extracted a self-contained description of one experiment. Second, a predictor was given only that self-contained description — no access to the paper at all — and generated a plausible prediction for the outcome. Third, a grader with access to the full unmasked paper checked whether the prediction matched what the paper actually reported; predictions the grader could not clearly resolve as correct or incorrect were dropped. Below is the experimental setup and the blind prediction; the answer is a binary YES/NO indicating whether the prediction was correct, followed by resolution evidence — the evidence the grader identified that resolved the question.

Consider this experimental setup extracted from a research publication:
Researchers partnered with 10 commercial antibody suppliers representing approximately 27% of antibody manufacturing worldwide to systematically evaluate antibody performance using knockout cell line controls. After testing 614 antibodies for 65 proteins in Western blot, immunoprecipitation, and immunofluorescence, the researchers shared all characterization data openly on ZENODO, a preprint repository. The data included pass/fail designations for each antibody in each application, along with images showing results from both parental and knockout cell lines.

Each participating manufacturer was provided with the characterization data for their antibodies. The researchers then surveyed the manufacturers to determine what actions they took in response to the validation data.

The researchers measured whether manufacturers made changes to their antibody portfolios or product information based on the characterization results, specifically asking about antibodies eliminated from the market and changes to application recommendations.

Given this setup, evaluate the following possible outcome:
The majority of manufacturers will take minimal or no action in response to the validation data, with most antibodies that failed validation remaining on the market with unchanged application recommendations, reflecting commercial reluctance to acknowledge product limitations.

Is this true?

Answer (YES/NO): NO